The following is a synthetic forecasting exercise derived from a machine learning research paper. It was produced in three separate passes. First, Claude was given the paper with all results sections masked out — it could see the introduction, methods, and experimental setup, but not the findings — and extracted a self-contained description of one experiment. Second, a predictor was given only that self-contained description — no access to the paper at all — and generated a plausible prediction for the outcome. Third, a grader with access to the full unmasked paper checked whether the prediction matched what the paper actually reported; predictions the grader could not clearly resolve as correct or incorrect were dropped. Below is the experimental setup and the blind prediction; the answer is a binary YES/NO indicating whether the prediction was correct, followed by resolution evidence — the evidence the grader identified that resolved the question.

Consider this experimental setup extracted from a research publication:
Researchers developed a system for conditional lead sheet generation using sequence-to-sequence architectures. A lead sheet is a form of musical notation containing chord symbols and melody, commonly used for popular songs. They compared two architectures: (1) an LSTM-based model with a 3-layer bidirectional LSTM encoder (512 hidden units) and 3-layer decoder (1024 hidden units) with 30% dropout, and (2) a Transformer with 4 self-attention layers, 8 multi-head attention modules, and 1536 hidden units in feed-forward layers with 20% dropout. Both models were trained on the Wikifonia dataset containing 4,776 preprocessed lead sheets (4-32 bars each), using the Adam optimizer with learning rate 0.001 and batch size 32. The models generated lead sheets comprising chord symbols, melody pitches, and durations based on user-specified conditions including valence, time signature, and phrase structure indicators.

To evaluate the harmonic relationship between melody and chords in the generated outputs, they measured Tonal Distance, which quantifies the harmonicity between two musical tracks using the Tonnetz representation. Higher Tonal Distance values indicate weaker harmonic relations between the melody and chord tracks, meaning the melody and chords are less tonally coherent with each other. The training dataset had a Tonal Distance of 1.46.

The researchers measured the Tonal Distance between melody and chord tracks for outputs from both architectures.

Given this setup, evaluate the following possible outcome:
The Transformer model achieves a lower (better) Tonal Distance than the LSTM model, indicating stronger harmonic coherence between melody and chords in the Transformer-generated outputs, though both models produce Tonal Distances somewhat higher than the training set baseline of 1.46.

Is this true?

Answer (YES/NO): YES